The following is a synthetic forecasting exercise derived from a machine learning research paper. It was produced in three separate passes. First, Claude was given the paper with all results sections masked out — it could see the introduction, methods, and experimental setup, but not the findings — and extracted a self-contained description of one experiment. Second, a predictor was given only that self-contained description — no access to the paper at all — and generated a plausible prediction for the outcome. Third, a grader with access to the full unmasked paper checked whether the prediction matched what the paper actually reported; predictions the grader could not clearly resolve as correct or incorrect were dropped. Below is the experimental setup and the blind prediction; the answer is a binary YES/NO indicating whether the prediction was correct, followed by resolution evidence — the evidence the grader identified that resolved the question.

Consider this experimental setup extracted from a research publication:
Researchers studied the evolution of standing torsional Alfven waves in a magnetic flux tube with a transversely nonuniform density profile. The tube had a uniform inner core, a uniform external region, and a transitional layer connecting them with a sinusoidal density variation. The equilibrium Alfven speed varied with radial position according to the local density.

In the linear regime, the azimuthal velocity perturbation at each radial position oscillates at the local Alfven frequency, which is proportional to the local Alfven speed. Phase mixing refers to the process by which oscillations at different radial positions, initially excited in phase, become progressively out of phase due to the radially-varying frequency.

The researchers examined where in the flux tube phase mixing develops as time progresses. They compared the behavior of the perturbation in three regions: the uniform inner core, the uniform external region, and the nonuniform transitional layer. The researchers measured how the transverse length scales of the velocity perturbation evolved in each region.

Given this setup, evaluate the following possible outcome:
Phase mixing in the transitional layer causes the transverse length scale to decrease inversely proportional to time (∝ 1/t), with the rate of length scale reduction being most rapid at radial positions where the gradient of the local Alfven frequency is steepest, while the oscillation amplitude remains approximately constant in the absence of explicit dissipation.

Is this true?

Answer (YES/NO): YES